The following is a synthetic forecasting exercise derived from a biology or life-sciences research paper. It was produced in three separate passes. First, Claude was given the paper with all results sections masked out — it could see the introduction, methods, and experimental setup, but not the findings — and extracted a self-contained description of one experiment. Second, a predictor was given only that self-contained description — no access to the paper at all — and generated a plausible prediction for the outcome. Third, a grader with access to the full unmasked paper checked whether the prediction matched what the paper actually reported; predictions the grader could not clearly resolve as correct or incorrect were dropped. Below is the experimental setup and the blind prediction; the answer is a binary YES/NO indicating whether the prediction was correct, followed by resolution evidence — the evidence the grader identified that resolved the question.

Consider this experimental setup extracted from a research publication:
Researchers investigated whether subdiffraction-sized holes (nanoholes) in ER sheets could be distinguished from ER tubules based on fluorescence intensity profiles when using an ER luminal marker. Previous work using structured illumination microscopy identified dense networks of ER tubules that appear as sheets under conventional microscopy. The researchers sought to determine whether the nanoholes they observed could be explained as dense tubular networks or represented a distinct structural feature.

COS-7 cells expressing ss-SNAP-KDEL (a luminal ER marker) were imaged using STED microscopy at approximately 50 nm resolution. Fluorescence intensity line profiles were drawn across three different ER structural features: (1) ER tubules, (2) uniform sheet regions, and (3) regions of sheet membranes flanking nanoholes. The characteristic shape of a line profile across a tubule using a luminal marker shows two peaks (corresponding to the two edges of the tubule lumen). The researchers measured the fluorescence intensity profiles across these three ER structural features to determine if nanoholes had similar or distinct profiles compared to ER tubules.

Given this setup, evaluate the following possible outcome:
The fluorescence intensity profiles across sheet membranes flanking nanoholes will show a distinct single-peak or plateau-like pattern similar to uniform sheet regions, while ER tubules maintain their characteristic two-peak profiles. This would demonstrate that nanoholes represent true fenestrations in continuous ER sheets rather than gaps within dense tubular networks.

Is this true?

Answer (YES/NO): YES